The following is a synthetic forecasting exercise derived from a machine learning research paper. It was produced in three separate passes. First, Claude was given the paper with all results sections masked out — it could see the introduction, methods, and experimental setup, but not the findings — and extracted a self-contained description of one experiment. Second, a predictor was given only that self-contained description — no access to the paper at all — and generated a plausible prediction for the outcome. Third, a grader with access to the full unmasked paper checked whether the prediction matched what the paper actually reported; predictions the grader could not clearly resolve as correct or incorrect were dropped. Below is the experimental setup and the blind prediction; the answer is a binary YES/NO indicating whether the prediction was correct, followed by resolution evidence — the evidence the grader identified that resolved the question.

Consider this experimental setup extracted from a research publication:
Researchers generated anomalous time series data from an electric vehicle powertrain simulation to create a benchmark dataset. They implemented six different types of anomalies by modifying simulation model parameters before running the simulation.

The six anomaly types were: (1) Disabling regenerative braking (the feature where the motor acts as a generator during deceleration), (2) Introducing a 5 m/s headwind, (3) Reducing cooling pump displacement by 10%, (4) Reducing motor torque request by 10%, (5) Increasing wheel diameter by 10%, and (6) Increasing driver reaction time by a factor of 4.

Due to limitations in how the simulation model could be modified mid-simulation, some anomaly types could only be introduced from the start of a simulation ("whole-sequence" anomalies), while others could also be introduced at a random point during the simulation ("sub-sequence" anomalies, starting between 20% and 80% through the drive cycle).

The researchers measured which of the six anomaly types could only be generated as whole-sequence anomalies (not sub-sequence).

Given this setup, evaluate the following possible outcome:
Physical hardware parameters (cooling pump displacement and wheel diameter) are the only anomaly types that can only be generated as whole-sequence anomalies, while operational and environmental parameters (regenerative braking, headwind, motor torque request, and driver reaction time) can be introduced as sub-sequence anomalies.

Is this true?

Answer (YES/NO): NO